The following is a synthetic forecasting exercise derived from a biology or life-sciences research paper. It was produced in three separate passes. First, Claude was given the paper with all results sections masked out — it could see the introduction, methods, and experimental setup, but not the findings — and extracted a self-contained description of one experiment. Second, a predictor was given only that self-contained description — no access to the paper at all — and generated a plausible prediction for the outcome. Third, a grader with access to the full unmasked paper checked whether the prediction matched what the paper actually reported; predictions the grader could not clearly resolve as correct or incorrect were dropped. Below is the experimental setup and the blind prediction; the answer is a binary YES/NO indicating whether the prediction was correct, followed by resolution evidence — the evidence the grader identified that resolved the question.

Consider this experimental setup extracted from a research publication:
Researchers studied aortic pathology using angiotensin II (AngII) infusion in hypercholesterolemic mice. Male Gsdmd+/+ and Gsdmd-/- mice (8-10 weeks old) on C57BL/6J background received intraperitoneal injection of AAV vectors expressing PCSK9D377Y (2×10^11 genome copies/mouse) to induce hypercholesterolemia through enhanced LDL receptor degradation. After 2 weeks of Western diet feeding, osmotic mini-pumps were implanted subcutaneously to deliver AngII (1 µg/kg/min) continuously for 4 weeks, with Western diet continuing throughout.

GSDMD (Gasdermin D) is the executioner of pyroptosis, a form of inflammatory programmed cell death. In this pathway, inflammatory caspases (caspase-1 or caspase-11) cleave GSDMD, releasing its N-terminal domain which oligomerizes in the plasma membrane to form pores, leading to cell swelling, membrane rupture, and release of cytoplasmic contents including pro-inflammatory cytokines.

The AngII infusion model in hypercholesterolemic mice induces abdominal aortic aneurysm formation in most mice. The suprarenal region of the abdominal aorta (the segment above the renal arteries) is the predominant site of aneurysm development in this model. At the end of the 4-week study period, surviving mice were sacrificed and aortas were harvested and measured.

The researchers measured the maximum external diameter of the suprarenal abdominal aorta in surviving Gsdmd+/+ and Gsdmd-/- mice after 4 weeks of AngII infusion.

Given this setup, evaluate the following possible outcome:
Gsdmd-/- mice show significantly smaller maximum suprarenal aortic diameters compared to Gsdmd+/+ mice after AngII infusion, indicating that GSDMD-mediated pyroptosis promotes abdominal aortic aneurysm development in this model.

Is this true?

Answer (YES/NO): NO